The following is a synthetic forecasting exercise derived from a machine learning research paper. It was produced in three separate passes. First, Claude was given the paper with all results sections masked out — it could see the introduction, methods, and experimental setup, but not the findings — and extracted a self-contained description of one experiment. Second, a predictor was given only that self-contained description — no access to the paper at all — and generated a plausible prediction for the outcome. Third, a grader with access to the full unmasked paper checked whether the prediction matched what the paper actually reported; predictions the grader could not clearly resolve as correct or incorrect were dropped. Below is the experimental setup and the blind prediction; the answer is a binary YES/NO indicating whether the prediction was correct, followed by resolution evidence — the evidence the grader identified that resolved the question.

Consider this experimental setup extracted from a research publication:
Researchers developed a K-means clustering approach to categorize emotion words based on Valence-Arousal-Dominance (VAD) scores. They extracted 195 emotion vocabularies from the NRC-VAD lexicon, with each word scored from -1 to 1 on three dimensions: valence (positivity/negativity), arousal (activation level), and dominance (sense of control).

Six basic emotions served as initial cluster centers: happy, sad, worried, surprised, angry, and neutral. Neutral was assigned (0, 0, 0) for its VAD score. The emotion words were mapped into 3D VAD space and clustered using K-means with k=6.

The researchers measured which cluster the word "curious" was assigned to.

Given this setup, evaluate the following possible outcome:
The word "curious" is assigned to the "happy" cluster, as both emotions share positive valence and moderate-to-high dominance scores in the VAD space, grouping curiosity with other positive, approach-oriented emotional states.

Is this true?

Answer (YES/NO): NO